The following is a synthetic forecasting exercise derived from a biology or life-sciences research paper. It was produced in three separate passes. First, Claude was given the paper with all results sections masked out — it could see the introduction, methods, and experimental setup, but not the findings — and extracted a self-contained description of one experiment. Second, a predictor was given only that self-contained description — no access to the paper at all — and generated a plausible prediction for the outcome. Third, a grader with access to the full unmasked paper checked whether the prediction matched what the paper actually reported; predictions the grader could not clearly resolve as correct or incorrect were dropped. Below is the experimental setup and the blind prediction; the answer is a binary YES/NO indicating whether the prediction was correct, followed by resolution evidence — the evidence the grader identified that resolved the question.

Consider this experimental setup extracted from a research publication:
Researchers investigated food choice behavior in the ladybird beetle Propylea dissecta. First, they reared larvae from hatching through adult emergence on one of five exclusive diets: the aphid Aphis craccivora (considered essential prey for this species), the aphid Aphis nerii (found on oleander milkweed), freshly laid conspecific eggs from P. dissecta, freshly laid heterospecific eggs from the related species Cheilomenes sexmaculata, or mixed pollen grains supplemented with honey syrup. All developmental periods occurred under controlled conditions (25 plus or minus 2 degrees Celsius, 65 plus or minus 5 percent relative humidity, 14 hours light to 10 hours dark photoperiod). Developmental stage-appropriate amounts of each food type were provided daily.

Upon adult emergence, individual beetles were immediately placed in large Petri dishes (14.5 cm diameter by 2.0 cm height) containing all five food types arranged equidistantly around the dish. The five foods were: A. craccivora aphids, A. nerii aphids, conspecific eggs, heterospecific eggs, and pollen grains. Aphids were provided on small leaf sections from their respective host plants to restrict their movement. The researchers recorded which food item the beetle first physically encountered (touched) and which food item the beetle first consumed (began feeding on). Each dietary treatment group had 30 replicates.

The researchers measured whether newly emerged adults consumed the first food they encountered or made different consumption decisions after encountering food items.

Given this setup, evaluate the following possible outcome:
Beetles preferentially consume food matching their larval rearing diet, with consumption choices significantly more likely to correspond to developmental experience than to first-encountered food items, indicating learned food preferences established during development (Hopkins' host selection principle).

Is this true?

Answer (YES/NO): NO